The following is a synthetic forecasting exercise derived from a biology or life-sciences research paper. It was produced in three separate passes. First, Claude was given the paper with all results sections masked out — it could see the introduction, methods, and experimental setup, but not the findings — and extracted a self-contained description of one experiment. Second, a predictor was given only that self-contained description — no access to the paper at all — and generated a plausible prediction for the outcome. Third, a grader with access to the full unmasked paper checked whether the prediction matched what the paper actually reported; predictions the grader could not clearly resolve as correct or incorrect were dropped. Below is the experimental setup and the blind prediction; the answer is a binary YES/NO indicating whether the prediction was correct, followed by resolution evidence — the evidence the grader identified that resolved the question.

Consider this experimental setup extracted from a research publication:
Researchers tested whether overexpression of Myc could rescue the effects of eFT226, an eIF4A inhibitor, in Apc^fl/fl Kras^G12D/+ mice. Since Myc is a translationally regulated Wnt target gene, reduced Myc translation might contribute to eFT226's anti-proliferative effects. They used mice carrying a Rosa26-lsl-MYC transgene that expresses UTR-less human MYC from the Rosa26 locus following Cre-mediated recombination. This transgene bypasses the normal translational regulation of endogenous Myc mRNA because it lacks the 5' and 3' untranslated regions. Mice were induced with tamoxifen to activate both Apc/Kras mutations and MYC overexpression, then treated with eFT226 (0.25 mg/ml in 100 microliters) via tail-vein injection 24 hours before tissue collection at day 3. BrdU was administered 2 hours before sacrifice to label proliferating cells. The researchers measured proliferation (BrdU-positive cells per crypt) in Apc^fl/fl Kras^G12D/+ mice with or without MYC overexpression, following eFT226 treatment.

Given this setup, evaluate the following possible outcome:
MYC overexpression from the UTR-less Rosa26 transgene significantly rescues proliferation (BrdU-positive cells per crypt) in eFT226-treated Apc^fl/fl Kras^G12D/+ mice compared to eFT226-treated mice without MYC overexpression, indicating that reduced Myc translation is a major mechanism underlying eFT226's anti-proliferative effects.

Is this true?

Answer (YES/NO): NO